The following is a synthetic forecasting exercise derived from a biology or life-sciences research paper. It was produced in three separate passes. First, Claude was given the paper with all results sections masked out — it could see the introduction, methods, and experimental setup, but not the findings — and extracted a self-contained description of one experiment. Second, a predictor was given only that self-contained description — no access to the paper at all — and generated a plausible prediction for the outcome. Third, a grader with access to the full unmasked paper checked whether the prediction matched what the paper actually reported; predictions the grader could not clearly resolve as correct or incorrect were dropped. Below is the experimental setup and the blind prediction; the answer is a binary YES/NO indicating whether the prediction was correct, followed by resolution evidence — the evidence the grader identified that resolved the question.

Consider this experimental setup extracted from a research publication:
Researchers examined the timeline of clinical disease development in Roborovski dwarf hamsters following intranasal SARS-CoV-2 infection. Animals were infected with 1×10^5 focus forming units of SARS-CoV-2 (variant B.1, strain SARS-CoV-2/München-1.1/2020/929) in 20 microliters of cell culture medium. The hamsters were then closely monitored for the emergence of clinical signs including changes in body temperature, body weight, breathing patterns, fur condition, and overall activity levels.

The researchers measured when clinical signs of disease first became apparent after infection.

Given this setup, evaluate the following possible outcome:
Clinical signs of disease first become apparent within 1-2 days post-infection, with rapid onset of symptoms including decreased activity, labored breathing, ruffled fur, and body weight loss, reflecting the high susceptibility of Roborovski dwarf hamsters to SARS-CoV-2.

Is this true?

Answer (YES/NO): YES